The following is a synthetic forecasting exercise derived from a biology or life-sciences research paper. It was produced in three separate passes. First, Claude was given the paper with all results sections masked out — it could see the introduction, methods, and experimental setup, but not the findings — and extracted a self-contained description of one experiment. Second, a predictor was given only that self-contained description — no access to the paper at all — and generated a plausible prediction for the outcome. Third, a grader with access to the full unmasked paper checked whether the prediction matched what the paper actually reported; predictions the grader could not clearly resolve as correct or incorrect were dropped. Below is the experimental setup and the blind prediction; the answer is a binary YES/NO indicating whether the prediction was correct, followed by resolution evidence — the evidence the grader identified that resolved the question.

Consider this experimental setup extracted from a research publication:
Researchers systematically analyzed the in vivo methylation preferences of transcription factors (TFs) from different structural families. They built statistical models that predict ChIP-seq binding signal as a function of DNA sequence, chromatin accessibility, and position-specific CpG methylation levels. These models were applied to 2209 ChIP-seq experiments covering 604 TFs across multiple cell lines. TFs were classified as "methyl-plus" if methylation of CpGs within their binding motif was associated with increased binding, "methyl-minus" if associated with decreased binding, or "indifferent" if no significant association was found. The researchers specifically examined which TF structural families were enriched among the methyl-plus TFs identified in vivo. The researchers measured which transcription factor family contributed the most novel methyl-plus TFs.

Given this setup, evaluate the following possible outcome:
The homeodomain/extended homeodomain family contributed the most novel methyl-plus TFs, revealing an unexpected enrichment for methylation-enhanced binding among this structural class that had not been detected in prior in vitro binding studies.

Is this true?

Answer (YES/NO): NO